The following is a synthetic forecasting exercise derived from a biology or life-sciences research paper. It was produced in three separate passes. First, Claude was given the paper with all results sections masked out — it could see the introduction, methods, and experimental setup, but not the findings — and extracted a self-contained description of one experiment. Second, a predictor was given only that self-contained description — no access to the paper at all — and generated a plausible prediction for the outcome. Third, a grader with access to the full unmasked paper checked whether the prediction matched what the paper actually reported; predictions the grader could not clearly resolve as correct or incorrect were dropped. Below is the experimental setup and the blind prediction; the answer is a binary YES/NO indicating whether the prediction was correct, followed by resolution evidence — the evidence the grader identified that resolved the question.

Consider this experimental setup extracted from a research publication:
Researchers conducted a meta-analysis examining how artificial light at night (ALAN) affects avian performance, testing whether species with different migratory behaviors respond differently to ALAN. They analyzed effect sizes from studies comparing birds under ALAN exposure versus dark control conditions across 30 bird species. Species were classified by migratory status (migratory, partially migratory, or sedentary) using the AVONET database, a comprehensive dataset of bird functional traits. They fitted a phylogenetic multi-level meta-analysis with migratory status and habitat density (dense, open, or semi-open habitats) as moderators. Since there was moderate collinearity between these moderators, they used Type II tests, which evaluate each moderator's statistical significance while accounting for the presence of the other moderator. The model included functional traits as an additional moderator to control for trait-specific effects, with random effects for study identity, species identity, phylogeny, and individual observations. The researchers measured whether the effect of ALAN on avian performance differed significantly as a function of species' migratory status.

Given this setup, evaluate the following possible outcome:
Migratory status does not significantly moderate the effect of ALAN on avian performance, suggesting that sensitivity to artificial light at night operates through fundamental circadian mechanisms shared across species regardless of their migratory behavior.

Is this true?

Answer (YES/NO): NO